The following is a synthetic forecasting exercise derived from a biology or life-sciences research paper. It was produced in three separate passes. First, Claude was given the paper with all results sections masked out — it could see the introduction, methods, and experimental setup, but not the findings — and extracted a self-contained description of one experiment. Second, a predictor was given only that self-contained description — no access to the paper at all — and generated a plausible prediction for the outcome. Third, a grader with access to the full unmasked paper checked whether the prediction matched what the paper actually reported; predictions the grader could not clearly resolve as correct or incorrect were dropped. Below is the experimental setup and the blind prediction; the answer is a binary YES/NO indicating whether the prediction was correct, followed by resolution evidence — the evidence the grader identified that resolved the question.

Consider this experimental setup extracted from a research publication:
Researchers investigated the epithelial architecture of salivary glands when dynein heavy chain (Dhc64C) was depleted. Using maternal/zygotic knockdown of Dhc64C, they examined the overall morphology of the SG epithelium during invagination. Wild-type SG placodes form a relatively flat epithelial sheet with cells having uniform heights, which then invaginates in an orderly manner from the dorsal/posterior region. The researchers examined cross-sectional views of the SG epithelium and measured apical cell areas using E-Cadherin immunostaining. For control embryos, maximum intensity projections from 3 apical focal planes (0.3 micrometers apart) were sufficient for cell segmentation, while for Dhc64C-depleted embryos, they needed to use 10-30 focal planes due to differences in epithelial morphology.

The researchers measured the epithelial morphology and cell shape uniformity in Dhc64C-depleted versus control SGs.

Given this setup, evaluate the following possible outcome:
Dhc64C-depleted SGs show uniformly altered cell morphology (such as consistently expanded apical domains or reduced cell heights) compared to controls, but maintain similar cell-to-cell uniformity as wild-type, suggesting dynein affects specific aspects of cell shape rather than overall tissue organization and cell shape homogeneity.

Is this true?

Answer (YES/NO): NO